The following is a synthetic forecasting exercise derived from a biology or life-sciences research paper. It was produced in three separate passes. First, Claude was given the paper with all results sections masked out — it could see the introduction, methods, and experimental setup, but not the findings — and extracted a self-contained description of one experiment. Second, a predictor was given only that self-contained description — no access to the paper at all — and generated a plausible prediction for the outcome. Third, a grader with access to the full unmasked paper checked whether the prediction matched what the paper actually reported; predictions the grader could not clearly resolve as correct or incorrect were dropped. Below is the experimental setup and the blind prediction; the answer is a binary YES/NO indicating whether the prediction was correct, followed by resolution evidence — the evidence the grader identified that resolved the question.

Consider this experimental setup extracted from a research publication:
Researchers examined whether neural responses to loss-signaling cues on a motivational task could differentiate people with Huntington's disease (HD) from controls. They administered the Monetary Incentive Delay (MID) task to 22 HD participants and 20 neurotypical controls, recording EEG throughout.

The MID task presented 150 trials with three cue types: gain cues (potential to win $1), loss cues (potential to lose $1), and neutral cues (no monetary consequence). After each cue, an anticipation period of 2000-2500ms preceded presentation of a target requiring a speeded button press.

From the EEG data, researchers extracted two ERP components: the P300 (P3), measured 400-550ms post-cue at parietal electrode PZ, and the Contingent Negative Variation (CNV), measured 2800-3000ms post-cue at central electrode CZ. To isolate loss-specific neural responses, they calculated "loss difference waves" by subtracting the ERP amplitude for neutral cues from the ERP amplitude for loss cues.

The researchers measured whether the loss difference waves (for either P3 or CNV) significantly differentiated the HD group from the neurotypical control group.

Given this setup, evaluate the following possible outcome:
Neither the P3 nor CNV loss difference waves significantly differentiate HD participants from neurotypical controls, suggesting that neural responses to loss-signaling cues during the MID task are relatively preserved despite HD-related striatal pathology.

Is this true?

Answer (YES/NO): YES